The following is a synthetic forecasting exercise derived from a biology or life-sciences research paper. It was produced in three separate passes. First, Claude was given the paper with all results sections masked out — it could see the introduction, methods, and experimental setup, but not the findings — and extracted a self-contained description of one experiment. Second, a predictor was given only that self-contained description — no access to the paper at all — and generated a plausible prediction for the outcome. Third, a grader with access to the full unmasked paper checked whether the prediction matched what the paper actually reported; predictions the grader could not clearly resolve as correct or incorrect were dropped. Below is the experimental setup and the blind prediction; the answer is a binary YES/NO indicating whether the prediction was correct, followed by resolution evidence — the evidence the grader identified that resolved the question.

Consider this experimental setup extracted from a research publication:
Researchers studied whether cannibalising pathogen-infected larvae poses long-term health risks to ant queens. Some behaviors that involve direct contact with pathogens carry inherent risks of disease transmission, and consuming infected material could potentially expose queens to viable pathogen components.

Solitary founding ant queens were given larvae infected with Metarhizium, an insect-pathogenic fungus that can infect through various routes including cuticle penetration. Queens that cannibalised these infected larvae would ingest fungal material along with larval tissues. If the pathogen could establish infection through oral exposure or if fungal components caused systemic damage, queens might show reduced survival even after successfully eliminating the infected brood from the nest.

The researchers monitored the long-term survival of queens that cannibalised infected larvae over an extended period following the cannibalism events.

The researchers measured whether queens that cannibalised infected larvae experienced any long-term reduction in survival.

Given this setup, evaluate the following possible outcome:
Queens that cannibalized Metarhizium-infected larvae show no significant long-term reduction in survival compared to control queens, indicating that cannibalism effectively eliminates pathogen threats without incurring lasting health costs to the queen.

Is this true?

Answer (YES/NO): YES